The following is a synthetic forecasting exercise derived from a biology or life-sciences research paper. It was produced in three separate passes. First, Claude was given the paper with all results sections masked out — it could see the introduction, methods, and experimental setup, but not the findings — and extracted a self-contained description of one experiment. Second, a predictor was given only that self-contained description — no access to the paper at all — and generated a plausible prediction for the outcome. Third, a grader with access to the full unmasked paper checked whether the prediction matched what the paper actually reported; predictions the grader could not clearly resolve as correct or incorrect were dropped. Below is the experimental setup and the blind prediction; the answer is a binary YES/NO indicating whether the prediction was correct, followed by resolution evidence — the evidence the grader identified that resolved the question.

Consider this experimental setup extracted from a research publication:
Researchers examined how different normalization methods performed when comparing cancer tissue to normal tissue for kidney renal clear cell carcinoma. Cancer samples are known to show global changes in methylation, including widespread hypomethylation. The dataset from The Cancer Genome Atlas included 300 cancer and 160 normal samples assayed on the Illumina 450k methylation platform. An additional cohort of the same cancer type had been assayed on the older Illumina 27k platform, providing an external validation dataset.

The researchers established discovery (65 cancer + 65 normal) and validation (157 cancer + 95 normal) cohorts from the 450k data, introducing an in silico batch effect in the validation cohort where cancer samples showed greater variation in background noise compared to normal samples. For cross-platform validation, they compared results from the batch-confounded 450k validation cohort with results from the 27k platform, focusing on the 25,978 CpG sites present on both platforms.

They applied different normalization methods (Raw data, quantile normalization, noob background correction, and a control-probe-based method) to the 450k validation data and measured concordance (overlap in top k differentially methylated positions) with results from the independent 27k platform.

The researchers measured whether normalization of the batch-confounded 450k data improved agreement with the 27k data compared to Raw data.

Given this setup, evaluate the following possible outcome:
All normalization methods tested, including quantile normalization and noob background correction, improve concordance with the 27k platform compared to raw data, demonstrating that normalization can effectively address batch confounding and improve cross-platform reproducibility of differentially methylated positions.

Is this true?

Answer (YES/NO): NO